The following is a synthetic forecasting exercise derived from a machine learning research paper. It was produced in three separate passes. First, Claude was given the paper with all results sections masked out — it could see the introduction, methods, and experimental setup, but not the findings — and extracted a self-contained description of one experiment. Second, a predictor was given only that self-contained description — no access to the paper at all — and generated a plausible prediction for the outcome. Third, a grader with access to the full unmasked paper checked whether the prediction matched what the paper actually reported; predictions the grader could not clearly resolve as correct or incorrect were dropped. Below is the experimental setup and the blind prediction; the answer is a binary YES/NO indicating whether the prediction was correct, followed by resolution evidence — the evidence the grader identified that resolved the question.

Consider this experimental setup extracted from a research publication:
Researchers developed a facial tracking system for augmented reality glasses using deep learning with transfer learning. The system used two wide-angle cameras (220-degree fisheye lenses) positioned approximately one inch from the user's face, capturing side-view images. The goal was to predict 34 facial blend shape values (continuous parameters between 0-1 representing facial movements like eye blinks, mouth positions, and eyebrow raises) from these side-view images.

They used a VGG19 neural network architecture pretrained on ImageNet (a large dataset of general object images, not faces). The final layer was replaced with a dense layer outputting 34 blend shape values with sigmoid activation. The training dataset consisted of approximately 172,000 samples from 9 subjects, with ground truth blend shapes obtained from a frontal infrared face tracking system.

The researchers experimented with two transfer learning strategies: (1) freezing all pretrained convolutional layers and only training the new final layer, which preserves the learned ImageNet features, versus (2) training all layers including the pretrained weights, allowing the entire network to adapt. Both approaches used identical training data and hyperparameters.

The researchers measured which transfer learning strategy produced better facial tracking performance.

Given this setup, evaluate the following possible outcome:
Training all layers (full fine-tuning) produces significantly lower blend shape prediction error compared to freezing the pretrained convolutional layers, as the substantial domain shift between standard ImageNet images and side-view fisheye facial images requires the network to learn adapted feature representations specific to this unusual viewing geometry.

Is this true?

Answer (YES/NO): YES